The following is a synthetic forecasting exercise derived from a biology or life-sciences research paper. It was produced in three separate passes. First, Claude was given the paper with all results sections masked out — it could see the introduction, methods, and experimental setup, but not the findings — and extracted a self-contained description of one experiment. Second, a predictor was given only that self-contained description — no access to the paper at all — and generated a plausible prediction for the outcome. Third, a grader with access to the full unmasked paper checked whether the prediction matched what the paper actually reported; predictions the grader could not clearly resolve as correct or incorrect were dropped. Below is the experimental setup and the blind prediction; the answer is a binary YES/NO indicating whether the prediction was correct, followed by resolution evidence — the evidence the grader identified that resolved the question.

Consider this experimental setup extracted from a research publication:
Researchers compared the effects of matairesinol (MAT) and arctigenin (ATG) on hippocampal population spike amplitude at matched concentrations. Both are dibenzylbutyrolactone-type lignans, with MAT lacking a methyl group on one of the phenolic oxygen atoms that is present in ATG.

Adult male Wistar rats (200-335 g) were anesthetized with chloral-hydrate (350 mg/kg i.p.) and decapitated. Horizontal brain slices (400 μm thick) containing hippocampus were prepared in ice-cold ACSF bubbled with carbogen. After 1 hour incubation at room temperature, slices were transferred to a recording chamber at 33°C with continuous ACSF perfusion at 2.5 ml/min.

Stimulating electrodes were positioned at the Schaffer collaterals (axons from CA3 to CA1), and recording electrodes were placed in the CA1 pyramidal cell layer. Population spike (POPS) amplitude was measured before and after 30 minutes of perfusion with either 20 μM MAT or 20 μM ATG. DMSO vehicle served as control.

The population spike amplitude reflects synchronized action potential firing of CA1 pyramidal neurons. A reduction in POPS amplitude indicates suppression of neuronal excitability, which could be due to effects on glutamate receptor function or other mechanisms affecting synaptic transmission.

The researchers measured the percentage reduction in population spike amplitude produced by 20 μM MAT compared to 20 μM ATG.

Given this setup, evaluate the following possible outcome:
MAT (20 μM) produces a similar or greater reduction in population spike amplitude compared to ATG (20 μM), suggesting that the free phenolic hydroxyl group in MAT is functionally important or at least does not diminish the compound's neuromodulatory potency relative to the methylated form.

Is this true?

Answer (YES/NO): NO